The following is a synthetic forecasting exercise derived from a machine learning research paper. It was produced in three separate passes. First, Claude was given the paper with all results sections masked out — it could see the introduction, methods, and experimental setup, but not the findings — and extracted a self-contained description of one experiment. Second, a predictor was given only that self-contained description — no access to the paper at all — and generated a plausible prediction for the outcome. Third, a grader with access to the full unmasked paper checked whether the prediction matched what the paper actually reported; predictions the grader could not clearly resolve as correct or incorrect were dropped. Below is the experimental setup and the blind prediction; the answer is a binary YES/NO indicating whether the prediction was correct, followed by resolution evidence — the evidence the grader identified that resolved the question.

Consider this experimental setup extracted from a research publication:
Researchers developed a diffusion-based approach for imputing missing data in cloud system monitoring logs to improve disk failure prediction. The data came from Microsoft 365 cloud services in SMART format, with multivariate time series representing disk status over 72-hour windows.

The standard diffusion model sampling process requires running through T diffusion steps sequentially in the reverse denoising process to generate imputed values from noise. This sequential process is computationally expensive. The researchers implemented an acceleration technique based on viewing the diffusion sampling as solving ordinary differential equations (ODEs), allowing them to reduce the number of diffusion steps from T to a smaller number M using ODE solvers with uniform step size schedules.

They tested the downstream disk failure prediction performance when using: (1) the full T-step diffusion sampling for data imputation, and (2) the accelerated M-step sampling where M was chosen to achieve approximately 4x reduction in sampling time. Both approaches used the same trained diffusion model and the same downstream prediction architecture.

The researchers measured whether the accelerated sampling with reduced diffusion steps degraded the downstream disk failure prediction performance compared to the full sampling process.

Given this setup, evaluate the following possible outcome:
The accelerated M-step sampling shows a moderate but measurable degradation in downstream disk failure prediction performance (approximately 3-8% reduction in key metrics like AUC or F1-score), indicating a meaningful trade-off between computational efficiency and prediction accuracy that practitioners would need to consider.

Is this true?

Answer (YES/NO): NO